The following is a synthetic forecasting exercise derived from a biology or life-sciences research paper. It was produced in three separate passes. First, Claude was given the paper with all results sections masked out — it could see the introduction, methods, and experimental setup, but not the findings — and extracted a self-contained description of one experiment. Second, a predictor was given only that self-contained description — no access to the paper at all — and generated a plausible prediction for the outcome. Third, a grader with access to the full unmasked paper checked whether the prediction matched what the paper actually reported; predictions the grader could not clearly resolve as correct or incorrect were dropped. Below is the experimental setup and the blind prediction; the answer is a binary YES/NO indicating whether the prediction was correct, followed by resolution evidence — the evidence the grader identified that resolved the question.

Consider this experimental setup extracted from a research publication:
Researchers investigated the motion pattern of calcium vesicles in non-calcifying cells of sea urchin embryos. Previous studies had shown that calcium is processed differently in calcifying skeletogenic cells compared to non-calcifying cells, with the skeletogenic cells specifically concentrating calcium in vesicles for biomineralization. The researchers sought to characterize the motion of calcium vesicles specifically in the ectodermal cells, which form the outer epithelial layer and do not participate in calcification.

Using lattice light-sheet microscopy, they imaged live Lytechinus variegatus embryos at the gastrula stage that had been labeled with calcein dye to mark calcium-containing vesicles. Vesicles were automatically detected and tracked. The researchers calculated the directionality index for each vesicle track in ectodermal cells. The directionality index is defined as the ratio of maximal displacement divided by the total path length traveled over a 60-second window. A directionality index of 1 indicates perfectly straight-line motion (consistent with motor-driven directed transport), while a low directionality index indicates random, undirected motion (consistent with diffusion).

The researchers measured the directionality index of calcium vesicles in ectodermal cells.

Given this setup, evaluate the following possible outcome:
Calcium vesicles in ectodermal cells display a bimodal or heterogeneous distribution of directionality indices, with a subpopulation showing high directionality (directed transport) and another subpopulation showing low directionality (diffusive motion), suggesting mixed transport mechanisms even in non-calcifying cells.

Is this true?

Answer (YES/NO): NO